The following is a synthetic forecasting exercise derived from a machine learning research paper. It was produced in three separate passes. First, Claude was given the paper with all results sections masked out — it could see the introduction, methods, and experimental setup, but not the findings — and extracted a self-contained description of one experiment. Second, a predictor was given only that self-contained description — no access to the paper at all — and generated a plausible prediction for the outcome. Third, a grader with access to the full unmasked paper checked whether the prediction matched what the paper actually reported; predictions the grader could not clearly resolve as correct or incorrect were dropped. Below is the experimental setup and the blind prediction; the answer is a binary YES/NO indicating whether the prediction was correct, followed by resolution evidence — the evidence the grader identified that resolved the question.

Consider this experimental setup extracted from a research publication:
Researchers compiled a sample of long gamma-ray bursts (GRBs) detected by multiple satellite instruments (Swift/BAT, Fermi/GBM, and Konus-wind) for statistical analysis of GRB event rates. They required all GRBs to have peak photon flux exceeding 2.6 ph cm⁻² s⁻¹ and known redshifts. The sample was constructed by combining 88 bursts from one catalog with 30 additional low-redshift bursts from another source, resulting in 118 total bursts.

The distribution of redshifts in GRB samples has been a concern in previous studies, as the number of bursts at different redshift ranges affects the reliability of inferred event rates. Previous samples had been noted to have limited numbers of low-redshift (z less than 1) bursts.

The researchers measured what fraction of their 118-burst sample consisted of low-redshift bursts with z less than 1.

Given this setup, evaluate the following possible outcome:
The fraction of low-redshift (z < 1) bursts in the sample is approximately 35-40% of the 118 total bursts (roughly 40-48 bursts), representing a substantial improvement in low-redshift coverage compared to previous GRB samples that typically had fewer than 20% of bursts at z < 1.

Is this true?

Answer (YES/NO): NO